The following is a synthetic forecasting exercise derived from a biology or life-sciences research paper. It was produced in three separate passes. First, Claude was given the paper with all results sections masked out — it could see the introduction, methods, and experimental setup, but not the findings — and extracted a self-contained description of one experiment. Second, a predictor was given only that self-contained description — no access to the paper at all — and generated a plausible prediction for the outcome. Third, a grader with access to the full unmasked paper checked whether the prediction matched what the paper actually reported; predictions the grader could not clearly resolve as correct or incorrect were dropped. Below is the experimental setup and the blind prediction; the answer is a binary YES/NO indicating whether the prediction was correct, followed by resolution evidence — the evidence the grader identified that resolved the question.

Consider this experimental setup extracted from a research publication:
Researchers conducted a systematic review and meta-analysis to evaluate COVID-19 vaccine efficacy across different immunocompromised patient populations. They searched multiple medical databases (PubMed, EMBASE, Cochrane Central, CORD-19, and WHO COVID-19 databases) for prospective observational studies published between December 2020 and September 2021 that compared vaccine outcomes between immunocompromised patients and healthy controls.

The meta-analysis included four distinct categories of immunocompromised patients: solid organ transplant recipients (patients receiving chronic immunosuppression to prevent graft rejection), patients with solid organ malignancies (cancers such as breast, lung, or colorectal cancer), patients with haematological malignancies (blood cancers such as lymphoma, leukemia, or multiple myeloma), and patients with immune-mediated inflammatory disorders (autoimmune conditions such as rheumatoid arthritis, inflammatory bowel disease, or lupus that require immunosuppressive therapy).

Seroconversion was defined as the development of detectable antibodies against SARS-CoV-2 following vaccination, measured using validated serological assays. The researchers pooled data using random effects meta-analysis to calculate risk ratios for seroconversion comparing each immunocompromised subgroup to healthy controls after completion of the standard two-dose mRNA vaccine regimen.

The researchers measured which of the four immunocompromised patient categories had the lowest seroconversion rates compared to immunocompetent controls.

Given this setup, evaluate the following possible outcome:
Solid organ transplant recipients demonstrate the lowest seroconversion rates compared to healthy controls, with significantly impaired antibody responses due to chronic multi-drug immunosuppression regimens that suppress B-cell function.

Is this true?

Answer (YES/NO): YES